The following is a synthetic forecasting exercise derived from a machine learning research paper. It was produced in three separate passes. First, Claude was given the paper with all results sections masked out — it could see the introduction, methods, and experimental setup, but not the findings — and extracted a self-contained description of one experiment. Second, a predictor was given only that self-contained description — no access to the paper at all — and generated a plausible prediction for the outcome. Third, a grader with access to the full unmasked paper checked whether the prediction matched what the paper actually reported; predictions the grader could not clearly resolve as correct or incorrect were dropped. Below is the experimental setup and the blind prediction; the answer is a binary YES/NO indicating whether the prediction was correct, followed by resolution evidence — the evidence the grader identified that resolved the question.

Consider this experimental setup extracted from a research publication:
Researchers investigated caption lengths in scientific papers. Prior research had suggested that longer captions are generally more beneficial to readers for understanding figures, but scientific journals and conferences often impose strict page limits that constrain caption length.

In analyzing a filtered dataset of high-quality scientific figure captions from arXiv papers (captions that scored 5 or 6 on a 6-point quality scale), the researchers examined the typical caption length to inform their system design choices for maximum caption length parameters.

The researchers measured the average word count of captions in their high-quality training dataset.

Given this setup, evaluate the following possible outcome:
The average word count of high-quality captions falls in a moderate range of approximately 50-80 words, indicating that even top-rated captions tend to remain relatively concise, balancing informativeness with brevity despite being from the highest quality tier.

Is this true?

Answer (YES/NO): NO